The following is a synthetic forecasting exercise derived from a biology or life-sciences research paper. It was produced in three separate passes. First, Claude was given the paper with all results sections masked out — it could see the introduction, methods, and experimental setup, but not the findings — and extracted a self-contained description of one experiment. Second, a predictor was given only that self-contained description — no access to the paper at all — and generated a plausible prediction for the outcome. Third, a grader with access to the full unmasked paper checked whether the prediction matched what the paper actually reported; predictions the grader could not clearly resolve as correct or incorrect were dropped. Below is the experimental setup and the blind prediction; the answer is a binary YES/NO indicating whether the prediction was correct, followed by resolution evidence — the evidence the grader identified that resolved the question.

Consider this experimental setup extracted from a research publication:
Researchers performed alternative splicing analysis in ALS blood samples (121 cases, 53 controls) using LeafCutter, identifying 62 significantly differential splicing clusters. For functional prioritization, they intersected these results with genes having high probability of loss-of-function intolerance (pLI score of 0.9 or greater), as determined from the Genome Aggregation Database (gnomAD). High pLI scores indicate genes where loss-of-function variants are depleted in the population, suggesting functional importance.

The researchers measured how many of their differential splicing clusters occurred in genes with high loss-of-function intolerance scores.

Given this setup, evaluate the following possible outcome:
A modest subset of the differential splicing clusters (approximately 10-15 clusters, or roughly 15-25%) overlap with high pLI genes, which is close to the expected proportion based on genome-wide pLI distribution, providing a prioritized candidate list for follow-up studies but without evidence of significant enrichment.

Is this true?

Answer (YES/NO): NO